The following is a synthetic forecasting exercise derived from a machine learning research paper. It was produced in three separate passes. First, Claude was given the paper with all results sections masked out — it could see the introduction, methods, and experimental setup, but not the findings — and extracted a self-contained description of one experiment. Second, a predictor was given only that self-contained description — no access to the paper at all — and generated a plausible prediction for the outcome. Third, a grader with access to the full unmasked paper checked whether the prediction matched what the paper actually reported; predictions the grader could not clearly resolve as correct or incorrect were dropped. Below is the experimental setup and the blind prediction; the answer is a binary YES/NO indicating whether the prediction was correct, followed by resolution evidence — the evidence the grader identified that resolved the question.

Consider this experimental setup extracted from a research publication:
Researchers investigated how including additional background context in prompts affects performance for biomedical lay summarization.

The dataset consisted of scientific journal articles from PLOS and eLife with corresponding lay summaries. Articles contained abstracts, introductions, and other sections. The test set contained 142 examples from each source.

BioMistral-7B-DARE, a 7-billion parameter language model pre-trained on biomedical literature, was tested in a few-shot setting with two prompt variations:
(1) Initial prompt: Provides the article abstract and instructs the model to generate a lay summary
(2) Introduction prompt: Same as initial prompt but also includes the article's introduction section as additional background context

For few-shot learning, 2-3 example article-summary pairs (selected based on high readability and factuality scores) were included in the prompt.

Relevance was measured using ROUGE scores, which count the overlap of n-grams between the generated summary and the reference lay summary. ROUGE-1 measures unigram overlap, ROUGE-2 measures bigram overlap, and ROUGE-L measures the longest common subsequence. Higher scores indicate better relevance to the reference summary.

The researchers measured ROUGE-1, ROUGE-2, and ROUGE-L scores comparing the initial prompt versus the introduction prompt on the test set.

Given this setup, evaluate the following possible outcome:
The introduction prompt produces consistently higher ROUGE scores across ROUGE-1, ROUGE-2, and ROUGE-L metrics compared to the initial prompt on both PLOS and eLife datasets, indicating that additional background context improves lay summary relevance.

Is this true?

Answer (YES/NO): NO